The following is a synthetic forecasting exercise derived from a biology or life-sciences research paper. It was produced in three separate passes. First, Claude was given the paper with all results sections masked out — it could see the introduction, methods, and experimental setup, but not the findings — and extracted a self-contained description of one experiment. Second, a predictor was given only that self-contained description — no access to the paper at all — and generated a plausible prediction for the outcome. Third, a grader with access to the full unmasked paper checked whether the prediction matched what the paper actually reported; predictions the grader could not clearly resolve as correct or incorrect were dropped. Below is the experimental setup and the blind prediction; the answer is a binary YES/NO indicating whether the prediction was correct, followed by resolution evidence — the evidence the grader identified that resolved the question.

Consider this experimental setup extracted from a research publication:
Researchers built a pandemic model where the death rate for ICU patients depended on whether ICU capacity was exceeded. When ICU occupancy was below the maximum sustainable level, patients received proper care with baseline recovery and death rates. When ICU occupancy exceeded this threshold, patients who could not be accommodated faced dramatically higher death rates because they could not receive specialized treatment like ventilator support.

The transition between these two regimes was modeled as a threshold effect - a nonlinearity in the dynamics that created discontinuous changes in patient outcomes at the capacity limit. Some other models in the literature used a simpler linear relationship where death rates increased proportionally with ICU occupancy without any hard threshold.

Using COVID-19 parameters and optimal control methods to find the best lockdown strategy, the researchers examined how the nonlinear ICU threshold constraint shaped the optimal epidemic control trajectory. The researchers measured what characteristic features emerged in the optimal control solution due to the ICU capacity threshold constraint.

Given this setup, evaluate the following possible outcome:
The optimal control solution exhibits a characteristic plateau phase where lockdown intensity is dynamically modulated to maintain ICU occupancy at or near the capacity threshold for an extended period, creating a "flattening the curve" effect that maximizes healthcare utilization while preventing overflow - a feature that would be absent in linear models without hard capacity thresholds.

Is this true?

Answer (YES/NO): YES